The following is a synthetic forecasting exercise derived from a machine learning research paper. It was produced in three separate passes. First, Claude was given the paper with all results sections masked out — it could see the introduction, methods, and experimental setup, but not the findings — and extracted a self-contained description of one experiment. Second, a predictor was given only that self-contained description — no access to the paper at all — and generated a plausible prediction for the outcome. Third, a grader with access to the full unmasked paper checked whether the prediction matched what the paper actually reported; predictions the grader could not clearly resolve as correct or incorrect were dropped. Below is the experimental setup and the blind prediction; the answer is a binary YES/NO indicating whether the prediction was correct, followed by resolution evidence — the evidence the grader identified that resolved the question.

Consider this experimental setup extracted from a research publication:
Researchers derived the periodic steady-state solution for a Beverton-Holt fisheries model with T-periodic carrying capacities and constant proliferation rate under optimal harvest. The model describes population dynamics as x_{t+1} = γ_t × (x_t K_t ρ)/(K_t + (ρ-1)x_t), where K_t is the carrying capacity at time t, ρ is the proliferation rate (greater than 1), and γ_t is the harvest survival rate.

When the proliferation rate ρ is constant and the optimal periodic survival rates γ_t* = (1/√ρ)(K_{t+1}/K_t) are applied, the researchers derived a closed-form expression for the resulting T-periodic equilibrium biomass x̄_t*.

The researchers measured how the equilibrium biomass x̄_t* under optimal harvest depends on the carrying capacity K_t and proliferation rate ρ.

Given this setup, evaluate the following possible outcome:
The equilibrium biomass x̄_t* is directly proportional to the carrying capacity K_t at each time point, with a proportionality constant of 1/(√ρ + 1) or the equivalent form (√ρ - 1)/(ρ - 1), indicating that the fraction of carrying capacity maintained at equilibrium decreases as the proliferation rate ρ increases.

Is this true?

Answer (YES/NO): YES